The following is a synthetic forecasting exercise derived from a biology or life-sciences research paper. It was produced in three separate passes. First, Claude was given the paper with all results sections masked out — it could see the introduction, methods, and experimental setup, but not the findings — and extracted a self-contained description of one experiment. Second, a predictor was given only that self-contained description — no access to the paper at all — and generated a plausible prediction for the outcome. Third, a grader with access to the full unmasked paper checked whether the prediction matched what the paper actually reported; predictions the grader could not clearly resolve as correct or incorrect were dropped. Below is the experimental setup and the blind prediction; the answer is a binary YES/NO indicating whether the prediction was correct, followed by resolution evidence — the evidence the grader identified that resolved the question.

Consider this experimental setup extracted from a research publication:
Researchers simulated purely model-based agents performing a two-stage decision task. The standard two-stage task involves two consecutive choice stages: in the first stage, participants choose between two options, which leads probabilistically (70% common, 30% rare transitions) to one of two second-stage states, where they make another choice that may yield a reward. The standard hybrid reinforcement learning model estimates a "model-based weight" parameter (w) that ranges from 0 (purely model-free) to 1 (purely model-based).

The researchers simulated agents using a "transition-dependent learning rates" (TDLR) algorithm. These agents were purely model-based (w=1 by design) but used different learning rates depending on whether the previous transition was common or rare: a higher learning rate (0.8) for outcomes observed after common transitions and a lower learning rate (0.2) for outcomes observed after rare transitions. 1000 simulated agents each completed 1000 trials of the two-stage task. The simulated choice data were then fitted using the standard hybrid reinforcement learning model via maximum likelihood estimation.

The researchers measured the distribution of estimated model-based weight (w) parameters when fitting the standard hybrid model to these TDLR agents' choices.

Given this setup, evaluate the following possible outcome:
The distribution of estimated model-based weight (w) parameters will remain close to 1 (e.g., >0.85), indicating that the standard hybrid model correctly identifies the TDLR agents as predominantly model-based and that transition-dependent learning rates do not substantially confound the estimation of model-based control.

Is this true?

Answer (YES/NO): NO